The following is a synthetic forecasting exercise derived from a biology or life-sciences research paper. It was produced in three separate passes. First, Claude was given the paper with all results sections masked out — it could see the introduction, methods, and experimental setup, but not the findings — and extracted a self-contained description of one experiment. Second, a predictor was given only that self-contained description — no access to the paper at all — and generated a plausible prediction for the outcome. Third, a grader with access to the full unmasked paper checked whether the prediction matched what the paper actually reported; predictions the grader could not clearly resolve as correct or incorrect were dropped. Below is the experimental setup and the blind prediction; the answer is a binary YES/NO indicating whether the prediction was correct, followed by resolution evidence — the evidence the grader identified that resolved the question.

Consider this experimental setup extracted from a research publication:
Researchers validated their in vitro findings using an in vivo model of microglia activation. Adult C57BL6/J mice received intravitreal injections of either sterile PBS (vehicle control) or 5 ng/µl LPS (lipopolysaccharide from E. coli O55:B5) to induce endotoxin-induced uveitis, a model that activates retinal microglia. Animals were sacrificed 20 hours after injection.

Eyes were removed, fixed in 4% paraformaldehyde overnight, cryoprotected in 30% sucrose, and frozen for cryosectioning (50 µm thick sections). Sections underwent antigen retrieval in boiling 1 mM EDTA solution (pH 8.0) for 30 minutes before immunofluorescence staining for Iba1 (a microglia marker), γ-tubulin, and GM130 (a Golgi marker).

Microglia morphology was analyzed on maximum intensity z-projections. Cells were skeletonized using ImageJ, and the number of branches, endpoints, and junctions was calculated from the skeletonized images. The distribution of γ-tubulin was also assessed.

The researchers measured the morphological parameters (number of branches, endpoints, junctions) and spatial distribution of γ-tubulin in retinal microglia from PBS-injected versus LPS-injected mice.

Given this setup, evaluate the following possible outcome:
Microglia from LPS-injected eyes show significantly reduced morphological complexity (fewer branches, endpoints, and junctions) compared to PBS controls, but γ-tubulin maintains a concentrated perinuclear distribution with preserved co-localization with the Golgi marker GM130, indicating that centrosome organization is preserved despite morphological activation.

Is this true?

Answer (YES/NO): NO